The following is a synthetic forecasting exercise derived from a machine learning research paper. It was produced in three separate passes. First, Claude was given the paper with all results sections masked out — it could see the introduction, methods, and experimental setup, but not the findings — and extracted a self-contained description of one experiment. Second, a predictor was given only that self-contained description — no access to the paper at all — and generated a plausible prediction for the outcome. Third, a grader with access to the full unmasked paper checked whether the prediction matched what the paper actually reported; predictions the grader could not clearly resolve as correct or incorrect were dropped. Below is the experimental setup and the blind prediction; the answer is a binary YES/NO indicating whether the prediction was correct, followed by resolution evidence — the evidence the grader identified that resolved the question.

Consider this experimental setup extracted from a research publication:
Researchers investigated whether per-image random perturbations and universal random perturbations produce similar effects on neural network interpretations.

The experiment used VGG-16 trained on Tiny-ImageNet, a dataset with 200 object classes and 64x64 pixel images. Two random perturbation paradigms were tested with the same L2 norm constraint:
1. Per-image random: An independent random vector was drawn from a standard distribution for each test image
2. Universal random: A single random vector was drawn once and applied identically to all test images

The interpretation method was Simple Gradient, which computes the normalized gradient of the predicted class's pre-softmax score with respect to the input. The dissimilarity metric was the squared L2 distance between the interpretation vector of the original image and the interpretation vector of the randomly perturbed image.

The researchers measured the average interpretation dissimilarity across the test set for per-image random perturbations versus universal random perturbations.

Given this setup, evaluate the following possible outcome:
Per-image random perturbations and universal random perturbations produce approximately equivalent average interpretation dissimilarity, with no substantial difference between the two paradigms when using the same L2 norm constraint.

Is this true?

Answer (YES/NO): YES